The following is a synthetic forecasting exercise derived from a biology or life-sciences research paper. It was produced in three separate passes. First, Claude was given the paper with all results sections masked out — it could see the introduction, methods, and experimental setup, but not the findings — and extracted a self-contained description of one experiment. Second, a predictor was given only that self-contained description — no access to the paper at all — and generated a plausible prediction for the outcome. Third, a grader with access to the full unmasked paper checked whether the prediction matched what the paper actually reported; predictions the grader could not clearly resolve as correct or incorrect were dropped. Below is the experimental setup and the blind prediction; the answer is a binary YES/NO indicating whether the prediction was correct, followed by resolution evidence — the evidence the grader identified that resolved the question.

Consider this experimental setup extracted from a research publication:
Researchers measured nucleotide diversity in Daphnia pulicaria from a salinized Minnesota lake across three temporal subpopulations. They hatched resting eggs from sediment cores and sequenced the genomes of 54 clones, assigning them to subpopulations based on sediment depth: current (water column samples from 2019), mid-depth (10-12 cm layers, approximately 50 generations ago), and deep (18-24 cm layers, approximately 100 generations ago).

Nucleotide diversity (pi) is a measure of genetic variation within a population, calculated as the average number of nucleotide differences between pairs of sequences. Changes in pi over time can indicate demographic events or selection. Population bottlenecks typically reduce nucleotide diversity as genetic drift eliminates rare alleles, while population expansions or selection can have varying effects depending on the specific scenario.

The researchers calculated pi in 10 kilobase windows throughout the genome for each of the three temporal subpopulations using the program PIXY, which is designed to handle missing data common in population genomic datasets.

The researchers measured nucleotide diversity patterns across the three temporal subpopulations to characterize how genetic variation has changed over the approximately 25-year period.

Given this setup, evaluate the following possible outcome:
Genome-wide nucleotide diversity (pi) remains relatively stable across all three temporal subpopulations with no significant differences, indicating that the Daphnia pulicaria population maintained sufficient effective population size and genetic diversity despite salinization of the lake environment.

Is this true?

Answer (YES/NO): YES